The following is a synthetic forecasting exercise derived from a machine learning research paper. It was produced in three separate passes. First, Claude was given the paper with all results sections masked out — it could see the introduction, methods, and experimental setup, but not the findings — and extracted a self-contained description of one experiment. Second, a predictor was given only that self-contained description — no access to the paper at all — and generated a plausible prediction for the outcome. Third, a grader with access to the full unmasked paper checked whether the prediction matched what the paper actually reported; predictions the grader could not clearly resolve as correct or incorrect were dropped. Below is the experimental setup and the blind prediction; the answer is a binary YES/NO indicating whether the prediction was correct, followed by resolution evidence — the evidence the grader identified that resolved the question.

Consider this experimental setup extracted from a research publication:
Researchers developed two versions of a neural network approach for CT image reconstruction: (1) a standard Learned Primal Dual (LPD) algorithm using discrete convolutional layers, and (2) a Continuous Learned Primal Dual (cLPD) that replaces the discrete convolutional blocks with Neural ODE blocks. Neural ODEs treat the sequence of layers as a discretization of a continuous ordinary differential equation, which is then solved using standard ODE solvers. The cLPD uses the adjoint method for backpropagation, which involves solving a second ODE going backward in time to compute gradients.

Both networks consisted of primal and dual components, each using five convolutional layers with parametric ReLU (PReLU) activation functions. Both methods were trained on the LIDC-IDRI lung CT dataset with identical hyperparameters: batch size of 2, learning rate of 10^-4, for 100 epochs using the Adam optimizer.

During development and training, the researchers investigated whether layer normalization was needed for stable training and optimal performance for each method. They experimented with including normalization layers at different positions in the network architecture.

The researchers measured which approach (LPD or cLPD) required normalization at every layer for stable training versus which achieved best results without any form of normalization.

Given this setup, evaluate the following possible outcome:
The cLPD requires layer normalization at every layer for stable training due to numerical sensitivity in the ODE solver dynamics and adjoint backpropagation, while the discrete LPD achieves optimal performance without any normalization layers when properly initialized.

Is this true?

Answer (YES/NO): YES